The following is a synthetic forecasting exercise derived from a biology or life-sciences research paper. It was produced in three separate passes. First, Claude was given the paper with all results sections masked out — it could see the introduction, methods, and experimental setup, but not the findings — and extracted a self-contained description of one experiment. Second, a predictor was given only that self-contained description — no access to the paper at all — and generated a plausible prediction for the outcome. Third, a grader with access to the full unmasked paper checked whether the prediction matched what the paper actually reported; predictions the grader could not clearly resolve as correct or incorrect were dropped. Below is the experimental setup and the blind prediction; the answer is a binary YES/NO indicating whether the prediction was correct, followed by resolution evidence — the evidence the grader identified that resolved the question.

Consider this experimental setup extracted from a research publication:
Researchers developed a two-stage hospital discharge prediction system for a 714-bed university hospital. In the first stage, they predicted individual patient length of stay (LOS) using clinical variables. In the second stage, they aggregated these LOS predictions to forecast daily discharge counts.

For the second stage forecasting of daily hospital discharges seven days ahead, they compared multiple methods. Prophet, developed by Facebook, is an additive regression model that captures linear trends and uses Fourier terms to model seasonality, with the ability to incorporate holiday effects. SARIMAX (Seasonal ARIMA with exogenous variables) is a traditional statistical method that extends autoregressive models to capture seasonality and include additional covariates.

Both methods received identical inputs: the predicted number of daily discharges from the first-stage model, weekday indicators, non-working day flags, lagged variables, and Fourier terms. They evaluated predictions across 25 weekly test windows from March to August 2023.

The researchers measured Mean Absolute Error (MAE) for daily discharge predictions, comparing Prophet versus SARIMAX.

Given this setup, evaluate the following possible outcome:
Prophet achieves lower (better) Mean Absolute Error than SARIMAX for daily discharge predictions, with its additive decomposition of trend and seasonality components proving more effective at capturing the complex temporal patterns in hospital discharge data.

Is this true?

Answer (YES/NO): YES